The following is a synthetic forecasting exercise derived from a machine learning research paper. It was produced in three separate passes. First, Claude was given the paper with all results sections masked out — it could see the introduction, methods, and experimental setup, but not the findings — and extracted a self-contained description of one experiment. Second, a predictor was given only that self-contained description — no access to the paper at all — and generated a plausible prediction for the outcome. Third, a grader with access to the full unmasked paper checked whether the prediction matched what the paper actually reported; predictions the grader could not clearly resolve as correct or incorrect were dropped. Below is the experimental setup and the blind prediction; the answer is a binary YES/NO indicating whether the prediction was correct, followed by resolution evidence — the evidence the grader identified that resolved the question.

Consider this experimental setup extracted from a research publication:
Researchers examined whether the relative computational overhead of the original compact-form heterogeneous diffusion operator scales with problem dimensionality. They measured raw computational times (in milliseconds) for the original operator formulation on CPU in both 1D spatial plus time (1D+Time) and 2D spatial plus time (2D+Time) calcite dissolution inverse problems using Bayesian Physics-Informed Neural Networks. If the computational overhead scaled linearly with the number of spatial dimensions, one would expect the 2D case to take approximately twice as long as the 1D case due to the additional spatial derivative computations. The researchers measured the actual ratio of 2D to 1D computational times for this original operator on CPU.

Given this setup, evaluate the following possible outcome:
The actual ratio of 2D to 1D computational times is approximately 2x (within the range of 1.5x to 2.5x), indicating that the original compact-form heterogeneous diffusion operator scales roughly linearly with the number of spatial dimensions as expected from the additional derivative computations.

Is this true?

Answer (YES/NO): YES